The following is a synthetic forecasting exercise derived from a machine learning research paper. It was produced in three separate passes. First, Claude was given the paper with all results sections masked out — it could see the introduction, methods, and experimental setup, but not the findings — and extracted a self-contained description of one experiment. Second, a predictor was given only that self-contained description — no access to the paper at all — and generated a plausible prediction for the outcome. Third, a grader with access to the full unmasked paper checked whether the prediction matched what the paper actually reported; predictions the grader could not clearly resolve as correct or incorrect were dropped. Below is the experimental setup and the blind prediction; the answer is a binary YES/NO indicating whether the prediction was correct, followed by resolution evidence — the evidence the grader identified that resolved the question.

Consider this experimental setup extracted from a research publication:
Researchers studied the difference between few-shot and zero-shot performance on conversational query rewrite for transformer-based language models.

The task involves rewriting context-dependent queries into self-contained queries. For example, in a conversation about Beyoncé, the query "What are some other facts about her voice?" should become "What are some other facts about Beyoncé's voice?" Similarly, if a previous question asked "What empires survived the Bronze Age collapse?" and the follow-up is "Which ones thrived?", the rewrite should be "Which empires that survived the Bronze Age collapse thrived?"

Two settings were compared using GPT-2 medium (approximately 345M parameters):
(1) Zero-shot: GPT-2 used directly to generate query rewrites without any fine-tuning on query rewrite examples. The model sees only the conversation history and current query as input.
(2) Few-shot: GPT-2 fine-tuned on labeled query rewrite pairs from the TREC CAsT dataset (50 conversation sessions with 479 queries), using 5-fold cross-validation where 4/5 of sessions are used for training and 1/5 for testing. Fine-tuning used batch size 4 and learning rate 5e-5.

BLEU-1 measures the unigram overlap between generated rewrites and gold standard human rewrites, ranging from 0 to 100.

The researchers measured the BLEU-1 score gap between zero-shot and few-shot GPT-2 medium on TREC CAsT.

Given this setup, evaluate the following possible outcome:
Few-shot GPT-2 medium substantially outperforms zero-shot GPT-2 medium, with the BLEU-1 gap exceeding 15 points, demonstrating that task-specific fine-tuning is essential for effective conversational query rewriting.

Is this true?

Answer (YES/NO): YES